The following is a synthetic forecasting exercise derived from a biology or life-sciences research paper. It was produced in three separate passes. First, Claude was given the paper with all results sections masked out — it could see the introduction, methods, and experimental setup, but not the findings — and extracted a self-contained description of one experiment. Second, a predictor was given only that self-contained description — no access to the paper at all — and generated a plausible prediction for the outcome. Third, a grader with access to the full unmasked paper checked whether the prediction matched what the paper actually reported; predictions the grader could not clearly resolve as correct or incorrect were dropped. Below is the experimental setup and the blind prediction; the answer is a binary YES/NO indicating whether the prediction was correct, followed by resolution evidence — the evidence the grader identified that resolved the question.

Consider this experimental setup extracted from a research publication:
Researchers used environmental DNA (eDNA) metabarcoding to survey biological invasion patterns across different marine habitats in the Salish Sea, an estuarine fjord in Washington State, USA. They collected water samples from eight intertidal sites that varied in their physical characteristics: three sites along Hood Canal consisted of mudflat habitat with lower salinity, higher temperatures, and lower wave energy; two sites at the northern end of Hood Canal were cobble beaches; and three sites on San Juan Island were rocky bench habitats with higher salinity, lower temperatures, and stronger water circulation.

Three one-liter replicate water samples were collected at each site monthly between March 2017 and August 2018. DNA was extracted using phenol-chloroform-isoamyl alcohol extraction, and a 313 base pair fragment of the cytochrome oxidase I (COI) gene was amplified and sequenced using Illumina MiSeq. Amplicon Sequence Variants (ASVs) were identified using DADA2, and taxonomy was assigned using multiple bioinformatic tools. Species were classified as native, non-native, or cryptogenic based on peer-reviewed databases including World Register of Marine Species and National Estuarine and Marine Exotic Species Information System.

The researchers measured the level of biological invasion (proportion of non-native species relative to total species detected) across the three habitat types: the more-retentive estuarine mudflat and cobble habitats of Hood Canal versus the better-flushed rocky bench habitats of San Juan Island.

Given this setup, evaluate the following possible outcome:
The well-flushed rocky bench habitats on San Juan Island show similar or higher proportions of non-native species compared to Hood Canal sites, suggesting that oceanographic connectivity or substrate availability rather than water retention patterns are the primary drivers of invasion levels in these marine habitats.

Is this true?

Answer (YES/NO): NO